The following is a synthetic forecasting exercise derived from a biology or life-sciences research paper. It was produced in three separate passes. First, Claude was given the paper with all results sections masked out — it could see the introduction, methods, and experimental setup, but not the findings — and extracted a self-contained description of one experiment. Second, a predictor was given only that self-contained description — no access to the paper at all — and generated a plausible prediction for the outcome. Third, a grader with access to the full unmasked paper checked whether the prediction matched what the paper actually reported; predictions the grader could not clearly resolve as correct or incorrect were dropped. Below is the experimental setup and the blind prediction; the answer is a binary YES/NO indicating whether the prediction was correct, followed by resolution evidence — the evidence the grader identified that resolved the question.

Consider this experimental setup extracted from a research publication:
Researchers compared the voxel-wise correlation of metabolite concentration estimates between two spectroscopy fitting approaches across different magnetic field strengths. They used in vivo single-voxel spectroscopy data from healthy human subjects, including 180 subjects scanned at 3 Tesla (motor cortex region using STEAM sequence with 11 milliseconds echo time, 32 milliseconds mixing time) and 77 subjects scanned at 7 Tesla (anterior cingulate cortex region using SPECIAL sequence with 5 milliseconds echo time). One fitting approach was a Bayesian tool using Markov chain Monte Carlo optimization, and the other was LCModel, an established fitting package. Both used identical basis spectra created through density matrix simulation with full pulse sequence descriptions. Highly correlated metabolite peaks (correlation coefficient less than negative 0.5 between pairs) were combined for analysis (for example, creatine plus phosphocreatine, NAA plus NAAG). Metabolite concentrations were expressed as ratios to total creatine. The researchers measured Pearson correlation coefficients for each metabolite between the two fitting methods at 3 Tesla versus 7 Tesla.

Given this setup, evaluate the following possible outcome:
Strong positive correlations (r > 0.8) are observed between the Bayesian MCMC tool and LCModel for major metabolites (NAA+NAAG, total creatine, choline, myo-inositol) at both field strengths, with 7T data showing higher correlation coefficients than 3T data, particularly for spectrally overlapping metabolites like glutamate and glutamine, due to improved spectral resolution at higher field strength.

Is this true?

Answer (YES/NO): NO